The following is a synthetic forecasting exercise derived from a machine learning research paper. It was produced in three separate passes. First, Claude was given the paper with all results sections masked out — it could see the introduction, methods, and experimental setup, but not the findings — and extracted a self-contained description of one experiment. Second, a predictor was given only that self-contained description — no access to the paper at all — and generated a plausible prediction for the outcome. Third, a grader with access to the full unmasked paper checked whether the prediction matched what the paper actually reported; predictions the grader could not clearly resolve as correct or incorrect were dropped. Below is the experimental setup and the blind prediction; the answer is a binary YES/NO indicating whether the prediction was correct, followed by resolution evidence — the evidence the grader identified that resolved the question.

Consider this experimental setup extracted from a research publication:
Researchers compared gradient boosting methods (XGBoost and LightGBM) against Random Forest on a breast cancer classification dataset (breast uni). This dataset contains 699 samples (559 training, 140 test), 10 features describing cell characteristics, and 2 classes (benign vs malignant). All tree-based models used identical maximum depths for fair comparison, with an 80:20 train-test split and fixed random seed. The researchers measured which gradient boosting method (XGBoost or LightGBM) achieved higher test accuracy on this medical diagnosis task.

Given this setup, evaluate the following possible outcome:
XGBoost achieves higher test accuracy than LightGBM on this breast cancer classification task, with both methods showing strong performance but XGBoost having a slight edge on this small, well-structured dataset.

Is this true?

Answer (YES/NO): NO